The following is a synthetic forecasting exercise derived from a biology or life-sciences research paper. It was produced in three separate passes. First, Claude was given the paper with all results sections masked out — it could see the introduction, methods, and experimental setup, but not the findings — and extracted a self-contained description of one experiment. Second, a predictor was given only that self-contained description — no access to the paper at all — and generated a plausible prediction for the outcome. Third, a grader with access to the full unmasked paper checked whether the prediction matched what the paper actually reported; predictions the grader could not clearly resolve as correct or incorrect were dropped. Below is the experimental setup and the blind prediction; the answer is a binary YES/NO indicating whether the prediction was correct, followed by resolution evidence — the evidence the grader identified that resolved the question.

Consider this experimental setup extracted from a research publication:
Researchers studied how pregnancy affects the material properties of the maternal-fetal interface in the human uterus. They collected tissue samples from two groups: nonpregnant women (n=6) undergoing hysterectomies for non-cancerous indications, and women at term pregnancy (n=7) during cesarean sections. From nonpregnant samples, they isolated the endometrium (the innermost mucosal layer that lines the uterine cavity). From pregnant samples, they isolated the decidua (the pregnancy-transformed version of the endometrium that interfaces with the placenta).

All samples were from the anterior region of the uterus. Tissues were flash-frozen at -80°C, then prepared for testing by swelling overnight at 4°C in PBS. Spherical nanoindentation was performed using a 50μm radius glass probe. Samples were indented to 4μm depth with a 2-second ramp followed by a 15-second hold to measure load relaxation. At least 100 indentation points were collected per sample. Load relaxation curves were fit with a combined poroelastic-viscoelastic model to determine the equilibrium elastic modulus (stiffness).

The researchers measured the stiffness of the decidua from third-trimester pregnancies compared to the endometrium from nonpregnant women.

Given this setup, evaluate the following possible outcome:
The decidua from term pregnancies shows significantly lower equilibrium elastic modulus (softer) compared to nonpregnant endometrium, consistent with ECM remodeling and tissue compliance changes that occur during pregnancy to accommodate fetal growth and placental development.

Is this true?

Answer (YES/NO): NO